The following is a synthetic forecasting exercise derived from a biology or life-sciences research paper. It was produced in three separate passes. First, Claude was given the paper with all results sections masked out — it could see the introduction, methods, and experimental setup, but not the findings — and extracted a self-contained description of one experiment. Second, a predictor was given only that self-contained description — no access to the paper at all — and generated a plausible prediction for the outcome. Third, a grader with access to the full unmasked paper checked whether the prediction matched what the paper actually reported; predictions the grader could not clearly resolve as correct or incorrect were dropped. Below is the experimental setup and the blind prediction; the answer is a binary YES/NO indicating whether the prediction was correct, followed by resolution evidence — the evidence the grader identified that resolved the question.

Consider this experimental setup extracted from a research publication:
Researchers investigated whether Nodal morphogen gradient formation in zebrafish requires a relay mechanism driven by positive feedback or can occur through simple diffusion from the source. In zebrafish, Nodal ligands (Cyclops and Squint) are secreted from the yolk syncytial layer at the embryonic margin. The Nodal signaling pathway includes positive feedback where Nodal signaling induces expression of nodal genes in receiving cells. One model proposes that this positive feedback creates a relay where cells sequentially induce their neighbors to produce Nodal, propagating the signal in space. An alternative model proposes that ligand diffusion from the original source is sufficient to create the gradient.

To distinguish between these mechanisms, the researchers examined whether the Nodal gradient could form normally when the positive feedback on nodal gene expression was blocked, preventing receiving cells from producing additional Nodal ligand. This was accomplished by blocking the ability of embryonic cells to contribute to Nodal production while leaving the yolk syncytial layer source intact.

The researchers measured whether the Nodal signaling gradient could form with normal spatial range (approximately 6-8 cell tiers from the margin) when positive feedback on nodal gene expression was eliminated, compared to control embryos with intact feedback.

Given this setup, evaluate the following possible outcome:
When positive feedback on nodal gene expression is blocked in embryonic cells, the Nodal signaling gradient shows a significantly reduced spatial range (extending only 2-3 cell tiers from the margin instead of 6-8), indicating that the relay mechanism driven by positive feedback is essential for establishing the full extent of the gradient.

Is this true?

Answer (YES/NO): NO